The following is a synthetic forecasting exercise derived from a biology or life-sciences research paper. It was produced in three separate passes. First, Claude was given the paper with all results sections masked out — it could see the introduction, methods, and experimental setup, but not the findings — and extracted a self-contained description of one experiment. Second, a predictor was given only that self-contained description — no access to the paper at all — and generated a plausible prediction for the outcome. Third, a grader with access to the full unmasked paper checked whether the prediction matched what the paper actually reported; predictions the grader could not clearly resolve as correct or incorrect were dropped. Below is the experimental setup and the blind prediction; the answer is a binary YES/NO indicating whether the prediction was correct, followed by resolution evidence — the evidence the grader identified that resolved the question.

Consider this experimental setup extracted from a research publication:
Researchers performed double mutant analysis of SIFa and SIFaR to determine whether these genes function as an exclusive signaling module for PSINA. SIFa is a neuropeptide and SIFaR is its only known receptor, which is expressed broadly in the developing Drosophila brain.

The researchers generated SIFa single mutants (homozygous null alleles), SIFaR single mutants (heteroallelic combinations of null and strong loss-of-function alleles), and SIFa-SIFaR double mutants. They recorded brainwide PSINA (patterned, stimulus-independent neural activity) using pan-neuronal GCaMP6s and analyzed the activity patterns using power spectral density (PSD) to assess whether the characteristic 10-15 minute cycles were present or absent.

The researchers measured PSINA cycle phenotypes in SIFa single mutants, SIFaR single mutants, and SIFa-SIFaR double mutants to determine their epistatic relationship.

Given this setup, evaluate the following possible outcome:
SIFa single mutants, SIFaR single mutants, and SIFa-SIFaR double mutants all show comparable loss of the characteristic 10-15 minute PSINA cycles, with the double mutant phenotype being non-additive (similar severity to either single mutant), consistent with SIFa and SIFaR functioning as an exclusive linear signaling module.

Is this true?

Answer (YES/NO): YES